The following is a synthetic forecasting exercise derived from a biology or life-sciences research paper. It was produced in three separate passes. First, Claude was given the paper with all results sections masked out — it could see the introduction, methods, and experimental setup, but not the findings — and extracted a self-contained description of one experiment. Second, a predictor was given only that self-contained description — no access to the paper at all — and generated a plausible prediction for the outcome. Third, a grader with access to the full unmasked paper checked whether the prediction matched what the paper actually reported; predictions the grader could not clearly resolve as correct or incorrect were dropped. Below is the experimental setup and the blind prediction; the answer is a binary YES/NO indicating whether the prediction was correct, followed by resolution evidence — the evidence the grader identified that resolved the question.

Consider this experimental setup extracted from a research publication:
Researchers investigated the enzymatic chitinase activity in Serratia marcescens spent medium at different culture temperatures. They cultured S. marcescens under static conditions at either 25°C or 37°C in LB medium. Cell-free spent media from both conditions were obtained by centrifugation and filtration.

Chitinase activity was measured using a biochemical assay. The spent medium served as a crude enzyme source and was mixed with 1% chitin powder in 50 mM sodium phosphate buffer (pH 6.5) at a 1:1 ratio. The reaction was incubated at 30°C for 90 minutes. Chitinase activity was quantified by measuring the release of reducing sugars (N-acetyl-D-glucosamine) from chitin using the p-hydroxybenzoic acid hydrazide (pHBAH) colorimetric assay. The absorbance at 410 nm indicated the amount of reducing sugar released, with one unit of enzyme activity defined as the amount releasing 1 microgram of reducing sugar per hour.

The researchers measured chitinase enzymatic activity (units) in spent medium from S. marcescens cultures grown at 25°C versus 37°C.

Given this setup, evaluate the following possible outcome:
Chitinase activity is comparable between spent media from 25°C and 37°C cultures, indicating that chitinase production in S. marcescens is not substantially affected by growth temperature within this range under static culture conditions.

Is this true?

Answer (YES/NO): NO